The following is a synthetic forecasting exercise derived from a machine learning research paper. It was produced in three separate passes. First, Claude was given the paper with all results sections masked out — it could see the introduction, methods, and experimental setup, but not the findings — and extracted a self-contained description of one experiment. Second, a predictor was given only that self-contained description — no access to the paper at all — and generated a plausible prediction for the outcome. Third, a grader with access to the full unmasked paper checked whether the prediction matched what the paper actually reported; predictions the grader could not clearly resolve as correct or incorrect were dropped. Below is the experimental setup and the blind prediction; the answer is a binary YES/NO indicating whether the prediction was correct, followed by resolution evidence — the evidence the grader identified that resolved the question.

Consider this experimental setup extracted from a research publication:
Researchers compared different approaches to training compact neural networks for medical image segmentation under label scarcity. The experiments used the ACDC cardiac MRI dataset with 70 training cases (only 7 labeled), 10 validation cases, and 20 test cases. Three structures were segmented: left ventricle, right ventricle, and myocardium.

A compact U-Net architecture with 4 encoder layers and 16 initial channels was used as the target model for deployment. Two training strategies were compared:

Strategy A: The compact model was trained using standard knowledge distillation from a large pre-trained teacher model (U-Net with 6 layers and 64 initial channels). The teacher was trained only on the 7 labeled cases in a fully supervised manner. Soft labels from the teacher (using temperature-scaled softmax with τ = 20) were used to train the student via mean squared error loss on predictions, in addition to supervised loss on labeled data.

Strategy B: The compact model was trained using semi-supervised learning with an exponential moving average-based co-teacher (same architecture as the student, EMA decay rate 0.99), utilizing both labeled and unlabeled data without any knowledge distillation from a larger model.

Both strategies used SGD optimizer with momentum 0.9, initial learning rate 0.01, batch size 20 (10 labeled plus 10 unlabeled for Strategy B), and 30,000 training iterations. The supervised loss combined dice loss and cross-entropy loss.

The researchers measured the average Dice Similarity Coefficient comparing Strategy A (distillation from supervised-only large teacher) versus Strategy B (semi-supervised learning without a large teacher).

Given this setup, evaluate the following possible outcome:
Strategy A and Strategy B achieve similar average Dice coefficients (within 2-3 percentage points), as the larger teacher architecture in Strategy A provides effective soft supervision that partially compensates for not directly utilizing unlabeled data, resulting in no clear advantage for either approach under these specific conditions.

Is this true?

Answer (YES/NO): YES